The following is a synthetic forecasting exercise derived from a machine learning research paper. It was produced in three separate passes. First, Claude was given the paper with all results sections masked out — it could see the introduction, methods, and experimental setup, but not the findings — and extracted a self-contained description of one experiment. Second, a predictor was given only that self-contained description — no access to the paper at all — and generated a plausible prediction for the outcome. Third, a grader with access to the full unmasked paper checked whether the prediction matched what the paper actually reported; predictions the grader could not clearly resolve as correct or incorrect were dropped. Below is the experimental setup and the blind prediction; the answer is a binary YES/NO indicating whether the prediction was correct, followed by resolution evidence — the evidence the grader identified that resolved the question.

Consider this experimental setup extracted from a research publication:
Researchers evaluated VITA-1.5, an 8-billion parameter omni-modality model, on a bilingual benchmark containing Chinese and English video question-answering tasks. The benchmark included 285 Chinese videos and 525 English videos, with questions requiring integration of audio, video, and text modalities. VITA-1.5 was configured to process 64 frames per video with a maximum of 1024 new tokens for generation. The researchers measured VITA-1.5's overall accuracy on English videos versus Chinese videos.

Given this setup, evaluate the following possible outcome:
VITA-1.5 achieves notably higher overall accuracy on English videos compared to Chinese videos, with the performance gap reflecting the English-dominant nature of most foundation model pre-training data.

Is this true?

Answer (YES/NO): NO